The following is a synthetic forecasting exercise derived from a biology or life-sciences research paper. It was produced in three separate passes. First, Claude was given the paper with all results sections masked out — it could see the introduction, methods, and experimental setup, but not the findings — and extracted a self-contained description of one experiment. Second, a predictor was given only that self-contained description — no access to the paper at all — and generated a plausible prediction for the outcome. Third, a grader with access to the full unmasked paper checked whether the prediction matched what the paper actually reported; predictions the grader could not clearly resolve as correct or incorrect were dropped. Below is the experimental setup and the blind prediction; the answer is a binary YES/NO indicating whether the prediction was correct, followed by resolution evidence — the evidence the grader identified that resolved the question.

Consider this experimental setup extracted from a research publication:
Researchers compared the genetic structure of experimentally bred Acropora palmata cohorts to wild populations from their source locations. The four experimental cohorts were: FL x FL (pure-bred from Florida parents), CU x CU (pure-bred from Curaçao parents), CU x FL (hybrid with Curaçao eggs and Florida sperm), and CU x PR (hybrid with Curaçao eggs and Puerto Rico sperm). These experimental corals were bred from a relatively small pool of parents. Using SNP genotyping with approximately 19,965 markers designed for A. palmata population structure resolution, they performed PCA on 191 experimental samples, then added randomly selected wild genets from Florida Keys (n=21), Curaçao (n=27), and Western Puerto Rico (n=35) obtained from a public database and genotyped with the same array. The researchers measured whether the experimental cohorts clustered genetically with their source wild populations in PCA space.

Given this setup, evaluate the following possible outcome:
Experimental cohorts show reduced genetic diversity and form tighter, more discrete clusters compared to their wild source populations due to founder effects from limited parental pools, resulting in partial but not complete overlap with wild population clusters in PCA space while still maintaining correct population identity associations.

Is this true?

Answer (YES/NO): NO